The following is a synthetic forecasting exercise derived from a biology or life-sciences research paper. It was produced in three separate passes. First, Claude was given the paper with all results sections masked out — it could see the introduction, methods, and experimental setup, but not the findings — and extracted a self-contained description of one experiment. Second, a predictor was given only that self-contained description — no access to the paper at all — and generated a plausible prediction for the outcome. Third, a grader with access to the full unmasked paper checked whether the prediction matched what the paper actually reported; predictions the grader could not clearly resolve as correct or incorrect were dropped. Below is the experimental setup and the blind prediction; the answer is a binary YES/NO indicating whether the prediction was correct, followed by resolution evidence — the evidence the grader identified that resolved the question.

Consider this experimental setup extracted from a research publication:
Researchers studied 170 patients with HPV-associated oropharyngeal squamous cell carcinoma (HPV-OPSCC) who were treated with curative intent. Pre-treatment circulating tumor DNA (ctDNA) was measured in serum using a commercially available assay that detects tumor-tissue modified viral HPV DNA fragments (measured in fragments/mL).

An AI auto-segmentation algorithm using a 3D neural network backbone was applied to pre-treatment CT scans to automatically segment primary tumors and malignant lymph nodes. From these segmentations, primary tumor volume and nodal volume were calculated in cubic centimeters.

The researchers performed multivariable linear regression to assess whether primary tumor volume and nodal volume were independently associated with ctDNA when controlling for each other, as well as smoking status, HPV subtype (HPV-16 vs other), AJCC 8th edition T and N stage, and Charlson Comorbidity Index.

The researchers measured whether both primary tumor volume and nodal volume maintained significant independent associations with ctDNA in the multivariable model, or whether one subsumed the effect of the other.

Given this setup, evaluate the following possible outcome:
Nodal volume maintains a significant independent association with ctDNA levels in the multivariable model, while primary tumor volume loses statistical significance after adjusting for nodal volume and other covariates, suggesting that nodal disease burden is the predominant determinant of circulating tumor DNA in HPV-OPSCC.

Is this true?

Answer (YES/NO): NO